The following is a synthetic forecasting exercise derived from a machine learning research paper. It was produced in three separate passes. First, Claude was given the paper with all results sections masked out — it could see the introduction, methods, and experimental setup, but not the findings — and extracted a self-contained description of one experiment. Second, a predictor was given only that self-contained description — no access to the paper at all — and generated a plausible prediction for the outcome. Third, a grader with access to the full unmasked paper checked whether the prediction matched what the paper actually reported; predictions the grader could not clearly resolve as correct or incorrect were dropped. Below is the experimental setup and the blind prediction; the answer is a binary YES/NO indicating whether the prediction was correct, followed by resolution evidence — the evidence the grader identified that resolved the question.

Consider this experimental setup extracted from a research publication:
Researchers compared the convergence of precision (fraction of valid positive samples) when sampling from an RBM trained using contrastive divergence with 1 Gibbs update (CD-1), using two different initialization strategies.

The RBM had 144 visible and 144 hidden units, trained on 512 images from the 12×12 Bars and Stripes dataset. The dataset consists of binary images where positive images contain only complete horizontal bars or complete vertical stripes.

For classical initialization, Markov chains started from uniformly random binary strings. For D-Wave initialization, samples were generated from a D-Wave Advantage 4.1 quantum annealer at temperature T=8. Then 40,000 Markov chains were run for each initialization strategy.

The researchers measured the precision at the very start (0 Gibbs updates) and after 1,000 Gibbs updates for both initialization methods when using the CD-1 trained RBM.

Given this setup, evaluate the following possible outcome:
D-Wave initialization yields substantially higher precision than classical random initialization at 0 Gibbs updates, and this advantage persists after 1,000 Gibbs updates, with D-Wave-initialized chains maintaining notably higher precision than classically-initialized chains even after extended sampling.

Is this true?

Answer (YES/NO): YES